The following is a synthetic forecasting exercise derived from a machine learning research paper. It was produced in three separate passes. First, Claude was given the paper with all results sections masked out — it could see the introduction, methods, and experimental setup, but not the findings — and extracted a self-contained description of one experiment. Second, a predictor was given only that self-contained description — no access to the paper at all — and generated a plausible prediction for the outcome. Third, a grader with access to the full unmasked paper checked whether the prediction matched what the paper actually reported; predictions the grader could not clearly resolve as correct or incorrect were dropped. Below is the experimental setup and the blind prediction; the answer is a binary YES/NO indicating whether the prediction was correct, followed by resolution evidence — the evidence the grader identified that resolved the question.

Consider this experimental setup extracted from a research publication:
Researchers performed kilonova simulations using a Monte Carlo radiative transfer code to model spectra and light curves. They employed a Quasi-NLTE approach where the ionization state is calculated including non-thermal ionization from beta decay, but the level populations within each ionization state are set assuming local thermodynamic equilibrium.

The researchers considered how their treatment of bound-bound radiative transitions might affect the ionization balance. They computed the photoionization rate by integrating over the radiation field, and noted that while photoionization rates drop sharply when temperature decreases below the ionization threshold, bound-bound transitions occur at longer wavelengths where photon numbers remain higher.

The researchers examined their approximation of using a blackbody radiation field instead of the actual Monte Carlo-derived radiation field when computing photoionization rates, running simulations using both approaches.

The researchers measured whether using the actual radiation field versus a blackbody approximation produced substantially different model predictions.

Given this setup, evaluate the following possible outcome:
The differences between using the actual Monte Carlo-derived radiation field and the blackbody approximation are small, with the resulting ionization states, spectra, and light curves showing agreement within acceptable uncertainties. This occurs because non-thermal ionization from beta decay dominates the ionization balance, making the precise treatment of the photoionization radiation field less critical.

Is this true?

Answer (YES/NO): NO